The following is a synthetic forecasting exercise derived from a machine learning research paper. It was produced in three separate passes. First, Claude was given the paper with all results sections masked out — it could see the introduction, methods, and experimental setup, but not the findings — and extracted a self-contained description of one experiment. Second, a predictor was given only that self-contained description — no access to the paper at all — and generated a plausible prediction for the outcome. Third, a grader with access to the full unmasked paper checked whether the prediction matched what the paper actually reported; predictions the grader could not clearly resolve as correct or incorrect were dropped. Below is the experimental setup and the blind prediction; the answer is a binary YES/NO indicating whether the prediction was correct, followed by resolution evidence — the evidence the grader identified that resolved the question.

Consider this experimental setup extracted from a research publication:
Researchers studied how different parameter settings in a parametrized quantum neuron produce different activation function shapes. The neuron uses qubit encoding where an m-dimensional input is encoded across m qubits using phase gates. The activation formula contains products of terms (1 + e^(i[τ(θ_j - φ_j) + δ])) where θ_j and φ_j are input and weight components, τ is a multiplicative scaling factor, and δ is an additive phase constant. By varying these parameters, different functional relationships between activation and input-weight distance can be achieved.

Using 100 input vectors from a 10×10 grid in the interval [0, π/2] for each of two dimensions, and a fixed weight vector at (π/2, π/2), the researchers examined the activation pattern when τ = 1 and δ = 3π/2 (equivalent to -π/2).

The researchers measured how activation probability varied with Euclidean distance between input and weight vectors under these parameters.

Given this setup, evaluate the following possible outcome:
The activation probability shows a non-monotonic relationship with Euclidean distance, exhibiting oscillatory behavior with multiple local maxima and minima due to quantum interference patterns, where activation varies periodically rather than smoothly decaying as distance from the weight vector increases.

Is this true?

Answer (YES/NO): NO